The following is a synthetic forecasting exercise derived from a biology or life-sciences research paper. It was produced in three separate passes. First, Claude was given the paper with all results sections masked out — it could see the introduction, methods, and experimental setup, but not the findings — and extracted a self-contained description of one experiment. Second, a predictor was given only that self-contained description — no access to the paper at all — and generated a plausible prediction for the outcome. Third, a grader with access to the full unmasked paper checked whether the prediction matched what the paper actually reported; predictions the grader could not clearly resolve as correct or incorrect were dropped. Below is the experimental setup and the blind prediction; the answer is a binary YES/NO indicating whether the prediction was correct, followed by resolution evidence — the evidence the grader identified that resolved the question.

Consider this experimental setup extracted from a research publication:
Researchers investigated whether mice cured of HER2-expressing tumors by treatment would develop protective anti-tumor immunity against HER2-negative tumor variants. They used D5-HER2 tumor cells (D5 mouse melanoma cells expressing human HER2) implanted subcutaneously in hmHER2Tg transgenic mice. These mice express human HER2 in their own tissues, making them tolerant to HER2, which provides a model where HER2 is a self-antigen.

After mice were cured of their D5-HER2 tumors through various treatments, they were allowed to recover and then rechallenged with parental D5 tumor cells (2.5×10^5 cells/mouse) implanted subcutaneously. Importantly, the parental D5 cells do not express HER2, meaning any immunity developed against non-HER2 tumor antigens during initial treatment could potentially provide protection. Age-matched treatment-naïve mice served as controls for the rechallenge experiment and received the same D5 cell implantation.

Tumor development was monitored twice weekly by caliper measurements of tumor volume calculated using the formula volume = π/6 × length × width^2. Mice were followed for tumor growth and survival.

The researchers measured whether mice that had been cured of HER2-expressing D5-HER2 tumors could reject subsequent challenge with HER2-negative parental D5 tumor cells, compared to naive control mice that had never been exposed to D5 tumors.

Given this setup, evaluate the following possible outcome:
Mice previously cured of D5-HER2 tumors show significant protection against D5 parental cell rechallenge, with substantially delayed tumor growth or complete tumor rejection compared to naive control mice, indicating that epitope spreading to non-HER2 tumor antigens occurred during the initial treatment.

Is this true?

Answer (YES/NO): YES